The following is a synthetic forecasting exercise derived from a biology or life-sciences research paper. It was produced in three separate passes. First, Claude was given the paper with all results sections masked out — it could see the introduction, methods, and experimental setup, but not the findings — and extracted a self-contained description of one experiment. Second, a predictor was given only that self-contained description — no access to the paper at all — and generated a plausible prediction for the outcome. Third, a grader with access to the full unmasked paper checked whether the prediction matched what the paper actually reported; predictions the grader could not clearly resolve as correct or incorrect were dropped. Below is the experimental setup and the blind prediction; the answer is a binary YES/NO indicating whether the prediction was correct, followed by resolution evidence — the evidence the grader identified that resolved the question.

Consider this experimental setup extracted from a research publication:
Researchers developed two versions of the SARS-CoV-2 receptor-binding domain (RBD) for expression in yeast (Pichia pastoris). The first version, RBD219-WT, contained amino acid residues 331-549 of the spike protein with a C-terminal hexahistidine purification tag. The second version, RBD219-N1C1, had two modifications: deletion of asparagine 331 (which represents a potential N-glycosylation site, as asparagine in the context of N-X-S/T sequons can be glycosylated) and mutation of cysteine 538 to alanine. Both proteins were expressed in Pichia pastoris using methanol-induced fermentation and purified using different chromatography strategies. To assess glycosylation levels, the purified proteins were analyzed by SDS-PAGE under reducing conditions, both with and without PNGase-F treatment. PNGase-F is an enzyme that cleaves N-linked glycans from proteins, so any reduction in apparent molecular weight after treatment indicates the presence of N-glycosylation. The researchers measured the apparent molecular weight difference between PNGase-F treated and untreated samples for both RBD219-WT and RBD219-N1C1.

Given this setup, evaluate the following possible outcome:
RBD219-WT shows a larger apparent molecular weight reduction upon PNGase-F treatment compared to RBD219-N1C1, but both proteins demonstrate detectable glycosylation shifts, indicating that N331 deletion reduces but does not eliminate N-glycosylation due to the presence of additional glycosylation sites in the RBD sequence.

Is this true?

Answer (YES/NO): YES